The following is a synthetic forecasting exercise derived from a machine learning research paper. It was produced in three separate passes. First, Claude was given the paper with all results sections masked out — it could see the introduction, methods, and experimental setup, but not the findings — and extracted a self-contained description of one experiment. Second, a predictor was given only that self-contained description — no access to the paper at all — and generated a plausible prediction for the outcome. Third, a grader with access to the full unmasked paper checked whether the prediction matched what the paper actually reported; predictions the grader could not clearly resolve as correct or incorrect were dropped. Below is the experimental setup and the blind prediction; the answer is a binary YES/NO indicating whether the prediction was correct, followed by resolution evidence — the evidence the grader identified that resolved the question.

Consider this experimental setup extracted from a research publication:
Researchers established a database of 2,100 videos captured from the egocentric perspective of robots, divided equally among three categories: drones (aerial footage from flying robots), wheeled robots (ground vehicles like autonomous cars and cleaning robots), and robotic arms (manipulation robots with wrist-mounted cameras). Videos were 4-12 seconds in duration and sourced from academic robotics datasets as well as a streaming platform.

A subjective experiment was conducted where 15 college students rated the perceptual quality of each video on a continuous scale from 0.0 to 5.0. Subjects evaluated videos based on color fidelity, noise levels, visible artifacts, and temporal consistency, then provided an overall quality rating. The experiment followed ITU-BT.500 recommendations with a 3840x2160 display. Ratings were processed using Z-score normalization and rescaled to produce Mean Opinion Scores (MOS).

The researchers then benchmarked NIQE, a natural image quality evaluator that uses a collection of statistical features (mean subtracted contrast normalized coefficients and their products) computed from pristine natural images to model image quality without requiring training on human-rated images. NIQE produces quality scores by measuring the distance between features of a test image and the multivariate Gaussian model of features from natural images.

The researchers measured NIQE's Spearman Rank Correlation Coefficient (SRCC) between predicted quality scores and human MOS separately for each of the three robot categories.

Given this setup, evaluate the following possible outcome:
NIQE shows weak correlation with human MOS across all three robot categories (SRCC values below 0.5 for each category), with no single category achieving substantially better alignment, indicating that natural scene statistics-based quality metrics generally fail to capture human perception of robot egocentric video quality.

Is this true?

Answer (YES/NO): NO